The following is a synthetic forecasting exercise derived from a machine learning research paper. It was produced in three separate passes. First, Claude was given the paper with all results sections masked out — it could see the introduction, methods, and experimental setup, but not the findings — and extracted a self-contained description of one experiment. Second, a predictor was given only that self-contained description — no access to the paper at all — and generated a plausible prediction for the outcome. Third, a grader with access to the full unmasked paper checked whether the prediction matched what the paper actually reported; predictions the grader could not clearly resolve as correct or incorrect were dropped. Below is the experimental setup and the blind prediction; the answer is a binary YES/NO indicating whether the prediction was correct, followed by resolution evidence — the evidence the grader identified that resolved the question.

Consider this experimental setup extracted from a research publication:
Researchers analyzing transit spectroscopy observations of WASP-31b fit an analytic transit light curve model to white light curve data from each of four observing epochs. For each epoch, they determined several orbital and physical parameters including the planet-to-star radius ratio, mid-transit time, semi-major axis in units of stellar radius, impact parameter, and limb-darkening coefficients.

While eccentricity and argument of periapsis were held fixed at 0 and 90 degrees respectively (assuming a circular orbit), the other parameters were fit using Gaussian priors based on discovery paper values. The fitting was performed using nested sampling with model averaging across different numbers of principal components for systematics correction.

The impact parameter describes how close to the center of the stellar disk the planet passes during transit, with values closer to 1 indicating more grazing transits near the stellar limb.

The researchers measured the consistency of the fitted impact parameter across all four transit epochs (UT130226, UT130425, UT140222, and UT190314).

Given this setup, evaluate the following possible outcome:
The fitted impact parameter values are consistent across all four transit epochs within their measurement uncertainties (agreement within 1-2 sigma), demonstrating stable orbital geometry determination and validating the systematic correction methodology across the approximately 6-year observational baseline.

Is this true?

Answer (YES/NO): YES